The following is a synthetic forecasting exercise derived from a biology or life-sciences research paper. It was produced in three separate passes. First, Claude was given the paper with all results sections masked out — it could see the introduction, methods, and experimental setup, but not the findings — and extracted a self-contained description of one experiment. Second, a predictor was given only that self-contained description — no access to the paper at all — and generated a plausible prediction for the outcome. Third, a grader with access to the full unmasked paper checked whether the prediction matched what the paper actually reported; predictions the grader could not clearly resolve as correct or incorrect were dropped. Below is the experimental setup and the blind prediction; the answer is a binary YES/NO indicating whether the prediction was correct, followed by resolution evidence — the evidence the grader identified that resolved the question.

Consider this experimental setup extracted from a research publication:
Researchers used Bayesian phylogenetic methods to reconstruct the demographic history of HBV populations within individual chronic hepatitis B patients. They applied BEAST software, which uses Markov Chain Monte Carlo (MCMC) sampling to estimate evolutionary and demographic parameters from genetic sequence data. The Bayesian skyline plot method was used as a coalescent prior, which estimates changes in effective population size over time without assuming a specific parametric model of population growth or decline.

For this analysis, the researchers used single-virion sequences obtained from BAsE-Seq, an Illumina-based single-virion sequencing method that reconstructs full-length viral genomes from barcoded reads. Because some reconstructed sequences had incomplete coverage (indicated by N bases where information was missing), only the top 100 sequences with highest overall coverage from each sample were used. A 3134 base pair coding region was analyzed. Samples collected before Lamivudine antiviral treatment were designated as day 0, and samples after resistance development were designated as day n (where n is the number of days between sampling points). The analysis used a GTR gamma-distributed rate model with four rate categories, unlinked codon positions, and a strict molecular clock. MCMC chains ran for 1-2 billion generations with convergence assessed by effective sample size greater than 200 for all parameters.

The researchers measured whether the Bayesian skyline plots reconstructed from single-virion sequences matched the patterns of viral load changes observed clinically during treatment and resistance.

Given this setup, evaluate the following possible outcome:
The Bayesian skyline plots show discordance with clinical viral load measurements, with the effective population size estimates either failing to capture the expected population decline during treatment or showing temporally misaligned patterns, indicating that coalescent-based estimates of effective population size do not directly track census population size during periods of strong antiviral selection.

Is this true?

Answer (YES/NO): NO